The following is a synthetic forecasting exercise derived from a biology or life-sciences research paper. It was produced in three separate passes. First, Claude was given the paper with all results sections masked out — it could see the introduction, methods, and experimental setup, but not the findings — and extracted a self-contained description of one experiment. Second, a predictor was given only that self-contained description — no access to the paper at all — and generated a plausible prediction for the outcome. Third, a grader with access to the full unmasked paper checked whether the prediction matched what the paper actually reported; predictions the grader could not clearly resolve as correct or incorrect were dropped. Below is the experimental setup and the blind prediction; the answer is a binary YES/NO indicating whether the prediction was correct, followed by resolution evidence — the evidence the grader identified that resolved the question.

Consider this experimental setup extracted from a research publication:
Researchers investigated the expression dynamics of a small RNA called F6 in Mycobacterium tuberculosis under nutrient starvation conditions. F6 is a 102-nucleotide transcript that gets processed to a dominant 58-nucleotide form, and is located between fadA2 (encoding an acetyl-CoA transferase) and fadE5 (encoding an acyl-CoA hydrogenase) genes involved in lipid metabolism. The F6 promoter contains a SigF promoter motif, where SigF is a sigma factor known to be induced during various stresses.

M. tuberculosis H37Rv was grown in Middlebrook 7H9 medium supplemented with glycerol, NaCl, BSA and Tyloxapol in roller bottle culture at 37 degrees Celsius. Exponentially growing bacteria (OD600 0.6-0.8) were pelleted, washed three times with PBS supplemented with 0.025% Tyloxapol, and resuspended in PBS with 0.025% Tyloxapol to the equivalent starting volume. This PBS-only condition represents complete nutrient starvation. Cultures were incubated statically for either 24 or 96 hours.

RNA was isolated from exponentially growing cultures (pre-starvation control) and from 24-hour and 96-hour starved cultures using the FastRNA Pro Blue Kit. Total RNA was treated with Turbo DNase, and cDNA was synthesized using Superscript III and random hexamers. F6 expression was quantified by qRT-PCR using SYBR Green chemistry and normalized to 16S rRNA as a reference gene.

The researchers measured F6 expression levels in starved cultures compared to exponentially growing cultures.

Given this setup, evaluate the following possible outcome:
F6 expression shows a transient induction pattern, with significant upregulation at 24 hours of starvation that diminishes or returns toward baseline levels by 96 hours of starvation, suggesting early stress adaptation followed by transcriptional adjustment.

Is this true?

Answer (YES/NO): NO